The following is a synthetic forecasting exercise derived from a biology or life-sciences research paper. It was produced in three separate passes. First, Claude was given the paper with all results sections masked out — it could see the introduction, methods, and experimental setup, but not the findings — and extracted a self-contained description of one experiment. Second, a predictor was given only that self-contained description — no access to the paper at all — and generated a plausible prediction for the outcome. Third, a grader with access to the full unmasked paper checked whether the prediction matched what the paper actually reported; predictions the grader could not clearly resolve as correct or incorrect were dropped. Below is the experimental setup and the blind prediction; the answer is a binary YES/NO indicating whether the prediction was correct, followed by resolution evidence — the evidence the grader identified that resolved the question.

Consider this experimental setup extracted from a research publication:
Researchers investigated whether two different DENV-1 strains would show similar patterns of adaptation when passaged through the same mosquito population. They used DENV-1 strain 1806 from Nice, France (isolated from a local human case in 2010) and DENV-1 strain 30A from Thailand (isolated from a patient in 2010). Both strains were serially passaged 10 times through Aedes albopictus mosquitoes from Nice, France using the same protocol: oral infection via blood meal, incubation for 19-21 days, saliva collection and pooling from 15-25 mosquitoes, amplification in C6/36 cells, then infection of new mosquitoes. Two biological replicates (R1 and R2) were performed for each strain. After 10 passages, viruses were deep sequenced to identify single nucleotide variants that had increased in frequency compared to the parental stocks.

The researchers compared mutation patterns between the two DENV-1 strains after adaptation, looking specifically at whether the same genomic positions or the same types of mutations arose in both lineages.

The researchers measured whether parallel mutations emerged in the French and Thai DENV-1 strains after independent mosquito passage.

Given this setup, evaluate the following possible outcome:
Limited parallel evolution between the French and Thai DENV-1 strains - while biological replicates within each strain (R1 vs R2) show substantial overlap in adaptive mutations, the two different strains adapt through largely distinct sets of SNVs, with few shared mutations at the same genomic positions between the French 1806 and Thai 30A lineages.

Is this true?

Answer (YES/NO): NO